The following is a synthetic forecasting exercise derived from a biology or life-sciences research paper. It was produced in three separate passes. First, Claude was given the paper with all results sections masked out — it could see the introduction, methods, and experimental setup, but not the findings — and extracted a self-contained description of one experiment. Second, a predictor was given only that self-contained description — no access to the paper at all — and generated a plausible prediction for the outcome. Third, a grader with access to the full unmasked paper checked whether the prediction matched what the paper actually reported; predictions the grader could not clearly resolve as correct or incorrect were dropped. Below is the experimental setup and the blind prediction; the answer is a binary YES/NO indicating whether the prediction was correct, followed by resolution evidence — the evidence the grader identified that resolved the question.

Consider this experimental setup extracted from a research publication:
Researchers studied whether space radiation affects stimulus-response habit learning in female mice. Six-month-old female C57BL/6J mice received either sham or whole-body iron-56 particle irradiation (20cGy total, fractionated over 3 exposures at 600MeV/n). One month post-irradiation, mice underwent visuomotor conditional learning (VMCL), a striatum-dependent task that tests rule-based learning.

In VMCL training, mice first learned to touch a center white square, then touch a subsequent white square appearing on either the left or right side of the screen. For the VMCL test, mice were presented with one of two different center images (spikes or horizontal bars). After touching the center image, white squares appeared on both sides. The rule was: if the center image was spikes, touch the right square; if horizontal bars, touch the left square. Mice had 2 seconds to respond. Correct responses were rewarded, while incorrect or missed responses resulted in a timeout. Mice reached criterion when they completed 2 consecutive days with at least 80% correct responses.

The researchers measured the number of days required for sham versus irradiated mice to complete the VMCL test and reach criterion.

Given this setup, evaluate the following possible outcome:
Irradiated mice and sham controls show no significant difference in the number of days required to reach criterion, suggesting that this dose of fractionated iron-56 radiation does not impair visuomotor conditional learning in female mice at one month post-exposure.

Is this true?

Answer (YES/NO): NO